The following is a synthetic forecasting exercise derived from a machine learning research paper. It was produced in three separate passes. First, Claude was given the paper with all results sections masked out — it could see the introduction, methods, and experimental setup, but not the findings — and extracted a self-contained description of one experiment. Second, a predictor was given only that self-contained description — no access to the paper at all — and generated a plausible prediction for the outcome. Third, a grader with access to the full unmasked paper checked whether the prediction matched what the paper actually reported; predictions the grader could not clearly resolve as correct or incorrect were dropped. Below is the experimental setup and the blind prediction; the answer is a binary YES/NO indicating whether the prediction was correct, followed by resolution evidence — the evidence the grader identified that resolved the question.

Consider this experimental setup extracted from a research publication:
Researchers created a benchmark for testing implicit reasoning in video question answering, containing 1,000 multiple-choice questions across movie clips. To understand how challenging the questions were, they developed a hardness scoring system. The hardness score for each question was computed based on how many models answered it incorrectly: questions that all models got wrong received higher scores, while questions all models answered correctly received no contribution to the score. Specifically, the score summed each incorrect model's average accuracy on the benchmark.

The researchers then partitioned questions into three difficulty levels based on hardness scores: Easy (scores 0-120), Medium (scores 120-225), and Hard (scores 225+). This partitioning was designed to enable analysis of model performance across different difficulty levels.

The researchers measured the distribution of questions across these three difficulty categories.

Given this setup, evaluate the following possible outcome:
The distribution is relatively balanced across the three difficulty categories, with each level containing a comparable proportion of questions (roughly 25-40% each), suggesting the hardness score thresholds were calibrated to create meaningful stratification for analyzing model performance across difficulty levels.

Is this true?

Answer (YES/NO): YES